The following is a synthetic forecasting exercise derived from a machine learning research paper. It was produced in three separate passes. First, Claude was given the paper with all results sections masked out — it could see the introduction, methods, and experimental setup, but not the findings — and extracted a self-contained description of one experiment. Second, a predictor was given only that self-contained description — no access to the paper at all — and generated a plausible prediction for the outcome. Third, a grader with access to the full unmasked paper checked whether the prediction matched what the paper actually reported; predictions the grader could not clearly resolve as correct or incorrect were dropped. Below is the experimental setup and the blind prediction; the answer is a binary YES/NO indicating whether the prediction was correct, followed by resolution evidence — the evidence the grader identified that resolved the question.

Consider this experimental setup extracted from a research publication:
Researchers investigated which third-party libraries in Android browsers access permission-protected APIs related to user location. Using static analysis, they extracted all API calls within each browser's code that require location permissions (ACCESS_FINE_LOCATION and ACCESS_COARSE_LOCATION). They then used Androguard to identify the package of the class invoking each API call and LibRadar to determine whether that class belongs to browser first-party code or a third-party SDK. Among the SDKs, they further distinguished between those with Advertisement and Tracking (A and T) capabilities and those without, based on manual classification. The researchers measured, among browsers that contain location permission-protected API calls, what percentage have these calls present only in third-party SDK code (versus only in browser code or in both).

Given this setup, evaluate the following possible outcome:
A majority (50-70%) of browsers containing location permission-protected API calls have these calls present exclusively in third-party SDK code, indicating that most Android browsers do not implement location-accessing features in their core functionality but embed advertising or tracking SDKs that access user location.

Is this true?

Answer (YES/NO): NO